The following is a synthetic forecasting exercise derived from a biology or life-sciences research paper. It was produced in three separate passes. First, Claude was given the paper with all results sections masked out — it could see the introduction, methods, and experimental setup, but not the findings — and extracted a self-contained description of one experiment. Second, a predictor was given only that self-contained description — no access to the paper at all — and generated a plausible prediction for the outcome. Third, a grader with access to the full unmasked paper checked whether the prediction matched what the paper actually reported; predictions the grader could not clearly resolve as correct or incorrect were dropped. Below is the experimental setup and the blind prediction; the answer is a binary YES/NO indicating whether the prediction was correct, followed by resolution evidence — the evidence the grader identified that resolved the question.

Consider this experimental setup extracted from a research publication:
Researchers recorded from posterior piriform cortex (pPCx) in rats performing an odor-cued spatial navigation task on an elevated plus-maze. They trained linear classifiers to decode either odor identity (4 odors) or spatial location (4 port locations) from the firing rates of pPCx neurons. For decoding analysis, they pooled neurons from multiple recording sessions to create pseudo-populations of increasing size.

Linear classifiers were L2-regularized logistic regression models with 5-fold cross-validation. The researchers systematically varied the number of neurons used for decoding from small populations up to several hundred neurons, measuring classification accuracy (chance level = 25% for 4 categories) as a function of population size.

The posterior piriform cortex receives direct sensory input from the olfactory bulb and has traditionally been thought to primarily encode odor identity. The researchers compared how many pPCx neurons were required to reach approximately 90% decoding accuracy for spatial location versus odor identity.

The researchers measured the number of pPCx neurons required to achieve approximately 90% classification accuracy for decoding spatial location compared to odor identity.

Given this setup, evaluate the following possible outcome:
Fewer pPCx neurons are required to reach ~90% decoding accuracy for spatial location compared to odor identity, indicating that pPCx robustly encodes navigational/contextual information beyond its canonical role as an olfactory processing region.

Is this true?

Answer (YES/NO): YES